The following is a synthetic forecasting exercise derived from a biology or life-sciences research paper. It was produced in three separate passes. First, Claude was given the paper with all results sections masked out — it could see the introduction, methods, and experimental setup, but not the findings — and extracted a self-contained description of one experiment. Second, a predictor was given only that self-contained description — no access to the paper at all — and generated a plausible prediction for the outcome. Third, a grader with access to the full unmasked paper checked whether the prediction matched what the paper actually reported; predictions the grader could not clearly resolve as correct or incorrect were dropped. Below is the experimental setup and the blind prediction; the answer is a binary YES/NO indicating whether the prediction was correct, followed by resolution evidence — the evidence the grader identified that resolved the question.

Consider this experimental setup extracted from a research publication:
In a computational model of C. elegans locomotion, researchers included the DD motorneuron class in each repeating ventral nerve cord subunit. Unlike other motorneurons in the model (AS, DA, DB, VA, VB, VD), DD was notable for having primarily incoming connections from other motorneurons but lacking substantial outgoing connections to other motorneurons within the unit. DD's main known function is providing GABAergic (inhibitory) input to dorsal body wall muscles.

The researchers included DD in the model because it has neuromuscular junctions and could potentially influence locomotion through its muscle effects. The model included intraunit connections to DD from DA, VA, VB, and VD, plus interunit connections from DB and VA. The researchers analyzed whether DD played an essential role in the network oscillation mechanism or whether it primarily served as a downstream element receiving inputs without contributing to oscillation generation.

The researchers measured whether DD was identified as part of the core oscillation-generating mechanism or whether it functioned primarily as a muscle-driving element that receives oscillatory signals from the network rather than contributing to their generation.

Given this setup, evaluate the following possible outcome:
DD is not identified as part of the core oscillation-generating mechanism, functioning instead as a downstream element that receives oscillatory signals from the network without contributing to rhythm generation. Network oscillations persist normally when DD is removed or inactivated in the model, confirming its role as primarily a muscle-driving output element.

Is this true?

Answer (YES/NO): YES